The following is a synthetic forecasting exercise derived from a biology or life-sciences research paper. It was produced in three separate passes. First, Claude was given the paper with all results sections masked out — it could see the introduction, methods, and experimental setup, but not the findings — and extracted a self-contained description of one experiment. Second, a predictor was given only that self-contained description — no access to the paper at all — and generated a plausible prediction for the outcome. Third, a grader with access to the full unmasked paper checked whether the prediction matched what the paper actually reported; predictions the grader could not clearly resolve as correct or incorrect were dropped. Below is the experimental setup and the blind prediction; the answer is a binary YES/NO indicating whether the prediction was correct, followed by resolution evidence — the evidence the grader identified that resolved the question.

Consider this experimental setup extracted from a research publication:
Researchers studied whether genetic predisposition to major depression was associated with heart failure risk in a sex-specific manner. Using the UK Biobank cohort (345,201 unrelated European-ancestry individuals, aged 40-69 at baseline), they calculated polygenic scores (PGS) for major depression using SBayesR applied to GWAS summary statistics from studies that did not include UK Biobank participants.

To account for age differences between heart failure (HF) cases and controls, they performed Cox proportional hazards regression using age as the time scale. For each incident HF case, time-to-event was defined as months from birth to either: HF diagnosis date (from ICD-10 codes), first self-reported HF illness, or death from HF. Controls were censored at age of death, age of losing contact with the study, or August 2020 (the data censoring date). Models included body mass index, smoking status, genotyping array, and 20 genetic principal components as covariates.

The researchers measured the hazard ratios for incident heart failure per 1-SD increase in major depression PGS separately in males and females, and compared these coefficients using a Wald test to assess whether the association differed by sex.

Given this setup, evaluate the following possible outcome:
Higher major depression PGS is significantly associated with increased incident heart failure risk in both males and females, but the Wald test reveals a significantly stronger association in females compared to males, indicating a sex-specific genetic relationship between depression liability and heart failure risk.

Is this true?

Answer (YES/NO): NO